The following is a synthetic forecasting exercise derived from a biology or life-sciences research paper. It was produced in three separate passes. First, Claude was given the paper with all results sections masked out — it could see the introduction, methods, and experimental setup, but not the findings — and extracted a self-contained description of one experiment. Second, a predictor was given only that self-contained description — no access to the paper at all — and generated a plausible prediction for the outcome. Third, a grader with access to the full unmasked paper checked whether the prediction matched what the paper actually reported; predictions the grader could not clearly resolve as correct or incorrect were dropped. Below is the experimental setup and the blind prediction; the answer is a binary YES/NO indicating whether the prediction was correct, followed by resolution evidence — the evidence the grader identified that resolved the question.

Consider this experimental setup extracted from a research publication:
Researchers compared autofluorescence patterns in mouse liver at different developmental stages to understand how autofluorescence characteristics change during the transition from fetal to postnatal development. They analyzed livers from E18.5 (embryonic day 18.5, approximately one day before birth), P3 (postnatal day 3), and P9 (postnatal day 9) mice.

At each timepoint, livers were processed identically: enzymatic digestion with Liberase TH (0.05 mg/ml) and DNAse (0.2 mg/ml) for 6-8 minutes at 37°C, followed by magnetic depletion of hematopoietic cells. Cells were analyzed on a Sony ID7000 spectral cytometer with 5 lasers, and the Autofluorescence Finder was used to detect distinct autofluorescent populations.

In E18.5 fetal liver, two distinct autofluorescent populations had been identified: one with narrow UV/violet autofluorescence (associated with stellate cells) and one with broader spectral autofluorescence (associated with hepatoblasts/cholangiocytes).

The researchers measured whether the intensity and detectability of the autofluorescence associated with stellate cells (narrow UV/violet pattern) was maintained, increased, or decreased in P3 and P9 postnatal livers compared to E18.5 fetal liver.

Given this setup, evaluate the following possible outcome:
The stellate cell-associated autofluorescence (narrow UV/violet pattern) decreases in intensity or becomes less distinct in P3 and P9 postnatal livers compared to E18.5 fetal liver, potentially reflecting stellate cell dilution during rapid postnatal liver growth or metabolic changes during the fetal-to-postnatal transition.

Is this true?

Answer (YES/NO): NO